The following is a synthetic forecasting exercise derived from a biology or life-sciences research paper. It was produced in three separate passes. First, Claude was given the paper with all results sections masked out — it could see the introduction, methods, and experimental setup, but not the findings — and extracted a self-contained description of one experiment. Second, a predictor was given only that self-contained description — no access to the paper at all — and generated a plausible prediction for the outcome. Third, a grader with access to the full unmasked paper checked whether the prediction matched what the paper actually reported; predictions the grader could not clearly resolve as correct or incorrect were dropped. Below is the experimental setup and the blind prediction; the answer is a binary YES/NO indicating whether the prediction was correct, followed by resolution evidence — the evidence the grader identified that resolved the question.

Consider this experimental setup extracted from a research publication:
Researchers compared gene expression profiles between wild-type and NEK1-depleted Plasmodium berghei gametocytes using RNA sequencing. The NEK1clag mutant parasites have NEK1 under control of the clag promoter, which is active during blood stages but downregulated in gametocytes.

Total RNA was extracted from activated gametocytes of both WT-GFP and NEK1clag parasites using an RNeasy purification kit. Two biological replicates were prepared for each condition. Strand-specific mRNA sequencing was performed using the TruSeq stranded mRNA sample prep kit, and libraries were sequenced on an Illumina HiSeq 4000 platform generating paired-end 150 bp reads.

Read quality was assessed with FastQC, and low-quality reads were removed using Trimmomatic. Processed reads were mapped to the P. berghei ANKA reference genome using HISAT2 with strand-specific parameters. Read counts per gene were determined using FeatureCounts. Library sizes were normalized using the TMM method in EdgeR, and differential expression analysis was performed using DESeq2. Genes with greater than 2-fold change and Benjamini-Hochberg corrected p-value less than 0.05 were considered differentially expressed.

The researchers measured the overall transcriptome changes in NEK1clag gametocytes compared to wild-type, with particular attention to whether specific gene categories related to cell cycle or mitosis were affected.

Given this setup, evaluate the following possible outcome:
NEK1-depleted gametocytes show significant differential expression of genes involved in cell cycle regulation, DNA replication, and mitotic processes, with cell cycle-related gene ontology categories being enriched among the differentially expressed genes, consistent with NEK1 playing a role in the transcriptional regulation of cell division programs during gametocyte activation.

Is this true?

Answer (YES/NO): NO